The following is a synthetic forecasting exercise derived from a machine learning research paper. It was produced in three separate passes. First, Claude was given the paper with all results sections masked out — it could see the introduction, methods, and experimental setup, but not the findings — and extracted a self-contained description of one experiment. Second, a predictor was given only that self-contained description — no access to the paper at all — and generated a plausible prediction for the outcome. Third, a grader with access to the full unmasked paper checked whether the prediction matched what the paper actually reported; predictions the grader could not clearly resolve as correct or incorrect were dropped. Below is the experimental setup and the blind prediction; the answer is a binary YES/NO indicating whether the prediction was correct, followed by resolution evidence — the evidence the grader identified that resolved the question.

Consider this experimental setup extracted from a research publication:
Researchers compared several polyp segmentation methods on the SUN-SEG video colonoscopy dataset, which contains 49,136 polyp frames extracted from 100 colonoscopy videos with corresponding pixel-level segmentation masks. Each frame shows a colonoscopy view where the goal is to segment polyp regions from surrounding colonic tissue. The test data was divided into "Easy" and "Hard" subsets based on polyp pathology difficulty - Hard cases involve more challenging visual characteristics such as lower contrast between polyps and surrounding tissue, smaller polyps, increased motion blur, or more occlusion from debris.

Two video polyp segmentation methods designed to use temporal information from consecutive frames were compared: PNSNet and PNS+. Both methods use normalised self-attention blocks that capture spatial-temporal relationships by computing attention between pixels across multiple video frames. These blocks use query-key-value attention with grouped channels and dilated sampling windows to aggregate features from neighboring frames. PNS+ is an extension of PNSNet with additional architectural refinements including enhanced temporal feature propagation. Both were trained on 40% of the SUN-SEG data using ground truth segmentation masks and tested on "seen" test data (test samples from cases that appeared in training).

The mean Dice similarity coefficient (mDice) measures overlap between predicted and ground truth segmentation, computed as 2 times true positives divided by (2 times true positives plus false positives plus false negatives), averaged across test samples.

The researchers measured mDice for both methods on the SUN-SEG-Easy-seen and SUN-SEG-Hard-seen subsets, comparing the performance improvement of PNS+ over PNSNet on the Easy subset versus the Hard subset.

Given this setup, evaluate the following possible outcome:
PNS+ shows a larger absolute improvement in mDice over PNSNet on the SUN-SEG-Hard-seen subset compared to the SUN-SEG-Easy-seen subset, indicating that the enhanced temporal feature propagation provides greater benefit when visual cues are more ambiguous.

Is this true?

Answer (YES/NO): NO